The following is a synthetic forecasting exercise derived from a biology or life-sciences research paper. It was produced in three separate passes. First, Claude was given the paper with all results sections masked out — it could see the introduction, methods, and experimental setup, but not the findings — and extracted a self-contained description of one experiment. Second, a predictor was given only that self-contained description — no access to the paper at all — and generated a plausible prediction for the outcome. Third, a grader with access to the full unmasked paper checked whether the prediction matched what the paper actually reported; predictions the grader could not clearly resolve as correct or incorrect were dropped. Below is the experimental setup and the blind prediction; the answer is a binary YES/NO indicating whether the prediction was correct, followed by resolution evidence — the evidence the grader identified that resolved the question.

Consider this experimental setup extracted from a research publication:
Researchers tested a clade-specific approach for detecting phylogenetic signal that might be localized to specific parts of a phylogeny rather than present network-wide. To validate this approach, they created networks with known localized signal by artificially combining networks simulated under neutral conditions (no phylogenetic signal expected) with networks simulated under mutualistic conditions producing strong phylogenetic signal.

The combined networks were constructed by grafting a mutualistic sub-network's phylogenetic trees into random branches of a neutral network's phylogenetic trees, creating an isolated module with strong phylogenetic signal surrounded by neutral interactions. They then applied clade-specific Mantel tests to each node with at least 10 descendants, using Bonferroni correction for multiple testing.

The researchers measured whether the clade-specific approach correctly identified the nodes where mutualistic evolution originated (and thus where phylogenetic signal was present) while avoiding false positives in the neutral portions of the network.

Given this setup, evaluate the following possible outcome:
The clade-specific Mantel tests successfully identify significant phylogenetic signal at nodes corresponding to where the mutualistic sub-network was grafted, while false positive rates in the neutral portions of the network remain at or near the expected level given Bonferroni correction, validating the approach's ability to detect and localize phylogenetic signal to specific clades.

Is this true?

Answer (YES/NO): YES